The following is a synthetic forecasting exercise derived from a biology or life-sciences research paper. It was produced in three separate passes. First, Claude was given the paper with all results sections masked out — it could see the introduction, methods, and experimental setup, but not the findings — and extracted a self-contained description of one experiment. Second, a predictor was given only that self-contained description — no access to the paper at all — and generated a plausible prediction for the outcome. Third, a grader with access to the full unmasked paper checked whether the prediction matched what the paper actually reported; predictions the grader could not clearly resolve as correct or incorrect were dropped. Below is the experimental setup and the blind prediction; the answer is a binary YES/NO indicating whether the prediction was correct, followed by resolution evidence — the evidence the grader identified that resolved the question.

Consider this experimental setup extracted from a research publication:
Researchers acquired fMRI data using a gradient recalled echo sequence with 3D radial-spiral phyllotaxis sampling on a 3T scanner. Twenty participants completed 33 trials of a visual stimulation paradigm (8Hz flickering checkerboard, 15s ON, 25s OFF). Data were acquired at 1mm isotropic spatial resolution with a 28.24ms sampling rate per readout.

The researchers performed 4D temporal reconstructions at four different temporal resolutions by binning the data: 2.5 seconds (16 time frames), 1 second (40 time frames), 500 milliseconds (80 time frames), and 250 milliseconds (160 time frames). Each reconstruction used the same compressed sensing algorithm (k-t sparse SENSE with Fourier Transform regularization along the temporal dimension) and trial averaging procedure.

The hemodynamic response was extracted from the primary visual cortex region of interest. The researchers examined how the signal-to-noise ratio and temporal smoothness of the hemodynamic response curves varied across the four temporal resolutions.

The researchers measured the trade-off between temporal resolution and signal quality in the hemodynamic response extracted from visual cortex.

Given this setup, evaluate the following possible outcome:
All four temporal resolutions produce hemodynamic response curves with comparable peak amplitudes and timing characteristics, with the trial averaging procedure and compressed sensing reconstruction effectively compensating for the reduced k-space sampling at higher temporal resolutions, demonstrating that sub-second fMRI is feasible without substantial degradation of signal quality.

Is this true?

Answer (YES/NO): YES